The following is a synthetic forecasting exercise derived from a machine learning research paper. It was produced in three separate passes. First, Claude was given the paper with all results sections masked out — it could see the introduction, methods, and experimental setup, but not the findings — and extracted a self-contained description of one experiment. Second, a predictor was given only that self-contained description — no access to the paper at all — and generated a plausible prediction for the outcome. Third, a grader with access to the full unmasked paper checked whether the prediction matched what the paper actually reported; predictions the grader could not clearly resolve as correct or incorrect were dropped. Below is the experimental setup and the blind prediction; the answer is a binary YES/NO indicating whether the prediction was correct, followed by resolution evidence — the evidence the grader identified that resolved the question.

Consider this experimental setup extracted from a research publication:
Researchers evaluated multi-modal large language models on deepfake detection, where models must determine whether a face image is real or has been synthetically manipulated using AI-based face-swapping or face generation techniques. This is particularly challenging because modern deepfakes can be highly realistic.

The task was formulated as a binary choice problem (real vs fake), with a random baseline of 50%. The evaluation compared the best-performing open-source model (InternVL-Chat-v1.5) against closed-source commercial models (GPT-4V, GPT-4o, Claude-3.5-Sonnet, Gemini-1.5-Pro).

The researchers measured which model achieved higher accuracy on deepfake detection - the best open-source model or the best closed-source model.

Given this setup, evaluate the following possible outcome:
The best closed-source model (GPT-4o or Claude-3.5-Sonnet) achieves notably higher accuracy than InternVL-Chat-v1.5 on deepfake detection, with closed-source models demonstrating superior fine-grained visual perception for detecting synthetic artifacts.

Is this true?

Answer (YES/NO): NO